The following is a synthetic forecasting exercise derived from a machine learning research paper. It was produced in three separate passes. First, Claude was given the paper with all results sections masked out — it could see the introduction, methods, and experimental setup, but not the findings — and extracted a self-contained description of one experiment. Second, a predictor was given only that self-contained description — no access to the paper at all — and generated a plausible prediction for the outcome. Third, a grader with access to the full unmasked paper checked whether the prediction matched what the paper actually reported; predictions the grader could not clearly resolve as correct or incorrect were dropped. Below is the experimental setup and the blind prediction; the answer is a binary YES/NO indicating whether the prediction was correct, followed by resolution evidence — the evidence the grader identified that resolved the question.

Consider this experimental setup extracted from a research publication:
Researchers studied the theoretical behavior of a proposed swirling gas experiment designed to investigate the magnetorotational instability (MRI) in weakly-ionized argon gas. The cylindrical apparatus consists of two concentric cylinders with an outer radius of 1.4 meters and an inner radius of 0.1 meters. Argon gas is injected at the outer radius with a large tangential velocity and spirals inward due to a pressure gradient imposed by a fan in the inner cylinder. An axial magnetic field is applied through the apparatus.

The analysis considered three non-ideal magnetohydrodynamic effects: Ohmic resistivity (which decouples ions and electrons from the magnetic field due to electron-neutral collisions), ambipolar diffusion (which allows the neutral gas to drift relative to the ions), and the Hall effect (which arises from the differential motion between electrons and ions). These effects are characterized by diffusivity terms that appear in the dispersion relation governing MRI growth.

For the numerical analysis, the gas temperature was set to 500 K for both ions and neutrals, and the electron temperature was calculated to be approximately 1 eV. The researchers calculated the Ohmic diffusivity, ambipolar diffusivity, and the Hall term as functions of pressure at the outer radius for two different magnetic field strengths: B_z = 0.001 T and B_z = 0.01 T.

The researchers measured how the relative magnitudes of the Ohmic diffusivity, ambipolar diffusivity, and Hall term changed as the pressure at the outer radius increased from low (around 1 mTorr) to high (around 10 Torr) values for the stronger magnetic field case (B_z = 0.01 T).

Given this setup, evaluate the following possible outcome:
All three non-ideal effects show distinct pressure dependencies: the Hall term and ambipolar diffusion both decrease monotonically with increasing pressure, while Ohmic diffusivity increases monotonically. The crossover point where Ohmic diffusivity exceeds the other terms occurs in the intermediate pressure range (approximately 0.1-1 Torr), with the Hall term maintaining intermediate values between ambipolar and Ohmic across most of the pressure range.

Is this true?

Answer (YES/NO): NO